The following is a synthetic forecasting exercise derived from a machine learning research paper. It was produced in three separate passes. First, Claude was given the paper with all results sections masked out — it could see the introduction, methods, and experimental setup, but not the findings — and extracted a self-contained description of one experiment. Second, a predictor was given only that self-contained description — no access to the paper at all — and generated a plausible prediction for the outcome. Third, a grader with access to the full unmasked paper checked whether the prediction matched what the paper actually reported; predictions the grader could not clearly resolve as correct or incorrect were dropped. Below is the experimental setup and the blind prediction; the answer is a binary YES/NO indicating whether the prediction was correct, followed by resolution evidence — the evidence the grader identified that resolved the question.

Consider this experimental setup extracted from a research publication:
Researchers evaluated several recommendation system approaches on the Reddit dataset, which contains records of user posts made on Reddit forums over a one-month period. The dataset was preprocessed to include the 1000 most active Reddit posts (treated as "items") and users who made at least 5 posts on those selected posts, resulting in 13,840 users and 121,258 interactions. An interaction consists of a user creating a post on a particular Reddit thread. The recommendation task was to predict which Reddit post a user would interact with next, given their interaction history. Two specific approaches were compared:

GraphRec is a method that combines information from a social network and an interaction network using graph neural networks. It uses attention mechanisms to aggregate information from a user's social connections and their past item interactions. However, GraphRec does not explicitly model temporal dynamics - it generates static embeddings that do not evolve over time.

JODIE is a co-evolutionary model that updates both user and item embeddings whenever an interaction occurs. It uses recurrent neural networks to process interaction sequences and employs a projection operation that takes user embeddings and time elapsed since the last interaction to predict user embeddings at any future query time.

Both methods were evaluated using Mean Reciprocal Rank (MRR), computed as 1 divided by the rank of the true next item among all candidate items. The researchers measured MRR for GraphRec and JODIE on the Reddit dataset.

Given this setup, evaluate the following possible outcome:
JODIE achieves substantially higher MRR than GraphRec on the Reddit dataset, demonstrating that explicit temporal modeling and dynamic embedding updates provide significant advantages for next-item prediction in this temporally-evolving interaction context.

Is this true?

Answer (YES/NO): YES